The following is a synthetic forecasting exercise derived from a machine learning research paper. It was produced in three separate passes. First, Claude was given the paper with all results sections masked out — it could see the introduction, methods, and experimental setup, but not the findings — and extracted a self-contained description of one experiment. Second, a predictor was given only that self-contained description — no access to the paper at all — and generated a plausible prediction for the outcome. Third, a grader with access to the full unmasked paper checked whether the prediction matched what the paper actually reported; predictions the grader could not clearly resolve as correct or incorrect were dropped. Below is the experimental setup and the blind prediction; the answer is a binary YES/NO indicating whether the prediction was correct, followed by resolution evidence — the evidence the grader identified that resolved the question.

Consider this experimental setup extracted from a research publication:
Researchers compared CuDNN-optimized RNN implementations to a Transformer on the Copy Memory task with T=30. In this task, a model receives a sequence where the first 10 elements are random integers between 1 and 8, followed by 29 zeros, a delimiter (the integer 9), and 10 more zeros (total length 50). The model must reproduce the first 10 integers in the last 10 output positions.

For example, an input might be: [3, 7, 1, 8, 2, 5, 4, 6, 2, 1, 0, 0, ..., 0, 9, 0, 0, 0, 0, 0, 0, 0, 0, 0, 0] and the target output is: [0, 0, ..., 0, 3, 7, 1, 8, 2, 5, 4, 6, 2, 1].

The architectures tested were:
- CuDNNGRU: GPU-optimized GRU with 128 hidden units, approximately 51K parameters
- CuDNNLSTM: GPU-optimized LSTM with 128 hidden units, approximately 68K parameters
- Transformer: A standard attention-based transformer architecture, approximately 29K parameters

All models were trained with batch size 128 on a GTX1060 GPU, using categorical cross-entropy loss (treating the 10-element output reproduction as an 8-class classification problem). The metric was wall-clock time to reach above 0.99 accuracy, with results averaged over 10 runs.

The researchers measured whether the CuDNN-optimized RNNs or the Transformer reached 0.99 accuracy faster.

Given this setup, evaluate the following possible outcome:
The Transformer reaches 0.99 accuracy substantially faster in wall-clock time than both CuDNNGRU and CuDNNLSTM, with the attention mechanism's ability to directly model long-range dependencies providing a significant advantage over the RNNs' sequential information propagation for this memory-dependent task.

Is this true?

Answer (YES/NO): YES